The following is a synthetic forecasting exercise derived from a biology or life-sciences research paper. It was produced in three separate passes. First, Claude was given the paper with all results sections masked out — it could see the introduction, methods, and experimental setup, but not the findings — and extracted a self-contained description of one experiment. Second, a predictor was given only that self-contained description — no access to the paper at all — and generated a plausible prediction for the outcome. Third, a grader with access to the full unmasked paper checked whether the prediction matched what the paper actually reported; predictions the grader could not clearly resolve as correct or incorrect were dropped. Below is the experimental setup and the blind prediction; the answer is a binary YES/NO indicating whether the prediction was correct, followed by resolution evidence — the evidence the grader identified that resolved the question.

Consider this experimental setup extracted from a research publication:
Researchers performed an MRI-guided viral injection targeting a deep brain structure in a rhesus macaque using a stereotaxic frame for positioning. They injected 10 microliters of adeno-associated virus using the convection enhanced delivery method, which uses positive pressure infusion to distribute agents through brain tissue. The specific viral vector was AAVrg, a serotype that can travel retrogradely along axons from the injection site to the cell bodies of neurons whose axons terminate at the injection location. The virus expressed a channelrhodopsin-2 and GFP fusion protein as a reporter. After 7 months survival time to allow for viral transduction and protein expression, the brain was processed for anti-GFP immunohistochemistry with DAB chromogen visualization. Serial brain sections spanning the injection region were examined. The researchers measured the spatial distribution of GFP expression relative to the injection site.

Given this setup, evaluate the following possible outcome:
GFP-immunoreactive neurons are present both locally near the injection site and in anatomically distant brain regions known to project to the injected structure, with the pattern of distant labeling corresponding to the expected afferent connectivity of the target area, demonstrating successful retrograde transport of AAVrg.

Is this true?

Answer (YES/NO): YES